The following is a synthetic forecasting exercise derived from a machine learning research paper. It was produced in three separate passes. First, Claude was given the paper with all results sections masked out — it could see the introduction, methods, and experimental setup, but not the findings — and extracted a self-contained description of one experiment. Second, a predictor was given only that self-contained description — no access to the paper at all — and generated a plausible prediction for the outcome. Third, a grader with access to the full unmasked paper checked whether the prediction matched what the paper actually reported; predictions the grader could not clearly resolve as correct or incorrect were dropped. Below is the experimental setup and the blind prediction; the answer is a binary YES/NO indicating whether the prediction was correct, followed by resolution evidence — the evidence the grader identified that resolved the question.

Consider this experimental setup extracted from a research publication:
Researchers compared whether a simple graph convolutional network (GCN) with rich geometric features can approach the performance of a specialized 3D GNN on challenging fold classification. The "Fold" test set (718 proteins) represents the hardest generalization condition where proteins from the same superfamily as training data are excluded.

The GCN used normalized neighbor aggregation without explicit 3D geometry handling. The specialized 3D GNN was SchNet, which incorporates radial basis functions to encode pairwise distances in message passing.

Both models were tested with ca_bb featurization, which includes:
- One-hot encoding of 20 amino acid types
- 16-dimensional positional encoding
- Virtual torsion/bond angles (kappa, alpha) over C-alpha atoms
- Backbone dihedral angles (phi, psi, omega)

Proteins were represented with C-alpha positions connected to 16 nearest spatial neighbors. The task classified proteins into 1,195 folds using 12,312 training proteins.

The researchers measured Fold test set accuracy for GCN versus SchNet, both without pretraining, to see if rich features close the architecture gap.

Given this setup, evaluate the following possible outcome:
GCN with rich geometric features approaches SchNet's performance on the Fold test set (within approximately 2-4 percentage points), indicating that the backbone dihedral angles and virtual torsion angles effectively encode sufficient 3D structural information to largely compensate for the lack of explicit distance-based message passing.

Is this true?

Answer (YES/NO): YES